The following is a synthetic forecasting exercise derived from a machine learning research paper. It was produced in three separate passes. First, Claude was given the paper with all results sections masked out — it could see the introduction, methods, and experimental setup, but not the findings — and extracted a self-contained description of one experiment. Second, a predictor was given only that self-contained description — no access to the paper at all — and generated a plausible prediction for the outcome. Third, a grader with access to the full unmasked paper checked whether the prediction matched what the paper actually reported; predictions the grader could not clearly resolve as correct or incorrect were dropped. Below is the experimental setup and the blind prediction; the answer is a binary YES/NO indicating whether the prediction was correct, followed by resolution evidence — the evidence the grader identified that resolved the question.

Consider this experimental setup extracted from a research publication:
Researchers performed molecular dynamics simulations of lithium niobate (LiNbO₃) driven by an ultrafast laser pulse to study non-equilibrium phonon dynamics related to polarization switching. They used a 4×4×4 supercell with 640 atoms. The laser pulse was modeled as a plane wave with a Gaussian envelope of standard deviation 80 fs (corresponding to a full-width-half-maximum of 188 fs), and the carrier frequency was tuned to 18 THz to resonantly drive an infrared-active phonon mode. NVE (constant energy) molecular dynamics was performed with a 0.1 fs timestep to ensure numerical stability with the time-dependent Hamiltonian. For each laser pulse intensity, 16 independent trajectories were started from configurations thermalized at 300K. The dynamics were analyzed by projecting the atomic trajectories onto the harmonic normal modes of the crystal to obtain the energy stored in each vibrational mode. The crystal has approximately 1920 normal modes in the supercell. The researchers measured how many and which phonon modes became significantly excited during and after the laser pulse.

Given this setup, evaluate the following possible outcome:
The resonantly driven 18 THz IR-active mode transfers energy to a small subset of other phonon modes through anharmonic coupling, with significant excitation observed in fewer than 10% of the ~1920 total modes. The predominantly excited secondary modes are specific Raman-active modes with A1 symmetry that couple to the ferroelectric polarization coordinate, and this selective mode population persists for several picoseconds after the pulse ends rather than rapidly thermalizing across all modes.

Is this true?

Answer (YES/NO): NO